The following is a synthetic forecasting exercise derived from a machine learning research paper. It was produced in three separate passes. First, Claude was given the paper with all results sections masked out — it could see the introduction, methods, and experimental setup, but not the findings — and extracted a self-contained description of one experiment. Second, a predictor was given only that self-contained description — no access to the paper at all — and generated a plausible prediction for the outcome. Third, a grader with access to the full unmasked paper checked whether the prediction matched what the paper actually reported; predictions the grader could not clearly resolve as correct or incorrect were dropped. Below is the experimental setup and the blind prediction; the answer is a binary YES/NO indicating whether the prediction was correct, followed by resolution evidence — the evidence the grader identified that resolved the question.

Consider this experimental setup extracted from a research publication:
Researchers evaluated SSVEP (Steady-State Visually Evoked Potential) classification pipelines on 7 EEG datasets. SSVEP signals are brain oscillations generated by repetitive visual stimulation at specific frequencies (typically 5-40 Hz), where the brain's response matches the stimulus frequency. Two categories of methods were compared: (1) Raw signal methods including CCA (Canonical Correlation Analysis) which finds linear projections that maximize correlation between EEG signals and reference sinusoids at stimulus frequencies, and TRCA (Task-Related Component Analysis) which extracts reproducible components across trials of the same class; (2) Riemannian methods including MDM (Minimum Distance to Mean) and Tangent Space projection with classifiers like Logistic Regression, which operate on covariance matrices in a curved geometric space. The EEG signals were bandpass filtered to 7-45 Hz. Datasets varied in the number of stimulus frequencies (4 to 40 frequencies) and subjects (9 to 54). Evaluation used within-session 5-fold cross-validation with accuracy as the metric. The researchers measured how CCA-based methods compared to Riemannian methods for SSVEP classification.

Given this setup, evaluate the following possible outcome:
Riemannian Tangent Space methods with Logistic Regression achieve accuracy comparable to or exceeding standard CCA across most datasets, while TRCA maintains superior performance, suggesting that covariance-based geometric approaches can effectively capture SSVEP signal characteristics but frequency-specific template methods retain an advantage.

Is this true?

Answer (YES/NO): NO